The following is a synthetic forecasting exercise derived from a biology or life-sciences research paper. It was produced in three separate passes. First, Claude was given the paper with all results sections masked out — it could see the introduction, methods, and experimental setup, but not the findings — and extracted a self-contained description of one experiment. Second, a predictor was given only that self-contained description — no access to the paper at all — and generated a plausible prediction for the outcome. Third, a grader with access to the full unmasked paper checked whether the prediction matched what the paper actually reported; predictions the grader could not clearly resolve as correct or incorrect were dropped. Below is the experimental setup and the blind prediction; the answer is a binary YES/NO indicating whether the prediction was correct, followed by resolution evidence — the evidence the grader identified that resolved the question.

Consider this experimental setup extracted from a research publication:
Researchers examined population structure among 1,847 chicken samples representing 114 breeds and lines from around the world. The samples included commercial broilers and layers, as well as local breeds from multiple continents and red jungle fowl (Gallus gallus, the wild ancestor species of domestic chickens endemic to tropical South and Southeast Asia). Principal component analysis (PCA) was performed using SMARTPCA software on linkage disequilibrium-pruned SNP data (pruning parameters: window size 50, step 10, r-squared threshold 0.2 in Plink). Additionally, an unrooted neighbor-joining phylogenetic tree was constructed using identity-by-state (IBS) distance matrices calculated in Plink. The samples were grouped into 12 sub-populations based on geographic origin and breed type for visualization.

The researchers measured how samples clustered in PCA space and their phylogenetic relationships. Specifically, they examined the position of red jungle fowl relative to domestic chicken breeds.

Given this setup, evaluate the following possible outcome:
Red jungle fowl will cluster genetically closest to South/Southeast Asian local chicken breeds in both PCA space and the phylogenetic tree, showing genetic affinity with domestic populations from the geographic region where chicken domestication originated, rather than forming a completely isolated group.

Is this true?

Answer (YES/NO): NO